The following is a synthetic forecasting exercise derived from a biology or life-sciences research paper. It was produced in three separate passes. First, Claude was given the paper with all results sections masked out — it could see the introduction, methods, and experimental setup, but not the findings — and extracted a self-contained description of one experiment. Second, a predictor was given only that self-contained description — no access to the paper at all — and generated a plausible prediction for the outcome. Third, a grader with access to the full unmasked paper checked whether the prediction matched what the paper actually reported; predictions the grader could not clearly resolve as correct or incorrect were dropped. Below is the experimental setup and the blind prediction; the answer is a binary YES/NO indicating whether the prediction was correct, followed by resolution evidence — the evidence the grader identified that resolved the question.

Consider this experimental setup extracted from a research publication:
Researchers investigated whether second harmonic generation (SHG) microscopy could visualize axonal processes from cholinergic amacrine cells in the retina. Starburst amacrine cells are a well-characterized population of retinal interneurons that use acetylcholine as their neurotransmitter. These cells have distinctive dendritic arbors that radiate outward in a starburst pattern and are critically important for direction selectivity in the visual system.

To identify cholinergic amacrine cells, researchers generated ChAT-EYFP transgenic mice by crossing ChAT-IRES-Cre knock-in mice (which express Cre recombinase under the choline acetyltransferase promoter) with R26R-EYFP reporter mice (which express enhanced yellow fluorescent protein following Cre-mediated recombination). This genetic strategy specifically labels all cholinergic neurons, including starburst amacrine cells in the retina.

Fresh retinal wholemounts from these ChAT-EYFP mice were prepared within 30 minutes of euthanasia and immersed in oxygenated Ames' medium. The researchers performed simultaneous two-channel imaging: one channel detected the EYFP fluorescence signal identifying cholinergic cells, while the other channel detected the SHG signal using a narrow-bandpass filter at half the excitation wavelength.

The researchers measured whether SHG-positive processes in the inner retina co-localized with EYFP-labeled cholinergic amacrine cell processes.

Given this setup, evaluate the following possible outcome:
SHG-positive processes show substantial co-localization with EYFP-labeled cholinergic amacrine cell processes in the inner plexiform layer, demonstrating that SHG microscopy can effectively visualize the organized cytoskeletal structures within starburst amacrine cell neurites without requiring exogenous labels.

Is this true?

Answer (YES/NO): NO